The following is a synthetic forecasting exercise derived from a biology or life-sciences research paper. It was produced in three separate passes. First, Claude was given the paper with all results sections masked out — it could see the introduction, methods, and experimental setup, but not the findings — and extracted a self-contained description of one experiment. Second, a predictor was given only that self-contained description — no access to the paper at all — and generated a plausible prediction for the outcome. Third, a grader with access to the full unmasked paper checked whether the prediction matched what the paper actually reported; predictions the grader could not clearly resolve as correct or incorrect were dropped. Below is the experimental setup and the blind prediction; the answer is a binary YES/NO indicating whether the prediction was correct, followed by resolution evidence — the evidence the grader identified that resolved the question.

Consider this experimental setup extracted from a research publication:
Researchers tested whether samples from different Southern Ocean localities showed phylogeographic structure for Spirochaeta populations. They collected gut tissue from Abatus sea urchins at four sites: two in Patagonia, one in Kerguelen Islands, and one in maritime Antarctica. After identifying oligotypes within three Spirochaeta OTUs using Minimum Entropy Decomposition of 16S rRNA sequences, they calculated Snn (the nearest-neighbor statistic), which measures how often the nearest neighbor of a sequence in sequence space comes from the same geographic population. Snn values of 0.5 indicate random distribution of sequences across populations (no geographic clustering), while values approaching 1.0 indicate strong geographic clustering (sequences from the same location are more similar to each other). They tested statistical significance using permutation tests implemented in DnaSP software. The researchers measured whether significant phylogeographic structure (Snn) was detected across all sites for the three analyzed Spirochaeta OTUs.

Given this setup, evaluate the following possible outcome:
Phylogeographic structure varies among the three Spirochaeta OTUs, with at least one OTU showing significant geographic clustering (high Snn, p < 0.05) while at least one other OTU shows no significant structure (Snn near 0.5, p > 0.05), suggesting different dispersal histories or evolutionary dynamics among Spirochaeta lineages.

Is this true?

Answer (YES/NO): NO